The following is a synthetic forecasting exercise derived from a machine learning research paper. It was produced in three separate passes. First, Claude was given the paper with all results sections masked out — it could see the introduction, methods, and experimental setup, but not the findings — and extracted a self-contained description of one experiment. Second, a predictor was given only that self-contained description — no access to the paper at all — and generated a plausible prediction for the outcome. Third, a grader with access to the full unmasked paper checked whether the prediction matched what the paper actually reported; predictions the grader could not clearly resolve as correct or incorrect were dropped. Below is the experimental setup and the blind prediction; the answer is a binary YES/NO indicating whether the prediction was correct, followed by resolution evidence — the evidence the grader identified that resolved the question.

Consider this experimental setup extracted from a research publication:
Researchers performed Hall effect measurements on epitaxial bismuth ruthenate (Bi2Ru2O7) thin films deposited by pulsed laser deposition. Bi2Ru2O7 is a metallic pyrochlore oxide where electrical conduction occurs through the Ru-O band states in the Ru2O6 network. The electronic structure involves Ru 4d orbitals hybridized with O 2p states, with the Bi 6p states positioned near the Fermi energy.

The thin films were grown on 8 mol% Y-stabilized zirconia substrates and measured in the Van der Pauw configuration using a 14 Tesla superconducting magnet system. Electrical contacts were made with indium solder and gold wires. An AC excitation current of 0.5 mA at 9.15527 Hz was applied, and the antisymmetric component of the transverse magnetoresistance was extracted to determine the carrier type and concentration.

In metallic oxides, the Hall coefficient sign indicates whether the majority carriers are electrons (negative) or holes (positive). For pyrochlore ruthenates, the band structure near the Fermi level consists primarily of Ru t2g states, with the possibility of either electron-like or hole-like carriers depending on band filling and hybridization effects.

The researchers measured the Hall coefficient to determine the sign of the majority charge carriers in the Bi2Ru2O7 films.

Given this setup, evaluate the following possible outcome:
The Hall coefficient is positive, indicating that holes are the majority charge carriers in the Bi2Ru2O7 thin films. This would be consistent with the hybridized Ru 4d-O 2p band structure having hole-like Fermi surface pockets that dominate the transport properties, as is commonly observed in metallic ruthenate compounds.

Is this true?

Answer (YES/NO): NO